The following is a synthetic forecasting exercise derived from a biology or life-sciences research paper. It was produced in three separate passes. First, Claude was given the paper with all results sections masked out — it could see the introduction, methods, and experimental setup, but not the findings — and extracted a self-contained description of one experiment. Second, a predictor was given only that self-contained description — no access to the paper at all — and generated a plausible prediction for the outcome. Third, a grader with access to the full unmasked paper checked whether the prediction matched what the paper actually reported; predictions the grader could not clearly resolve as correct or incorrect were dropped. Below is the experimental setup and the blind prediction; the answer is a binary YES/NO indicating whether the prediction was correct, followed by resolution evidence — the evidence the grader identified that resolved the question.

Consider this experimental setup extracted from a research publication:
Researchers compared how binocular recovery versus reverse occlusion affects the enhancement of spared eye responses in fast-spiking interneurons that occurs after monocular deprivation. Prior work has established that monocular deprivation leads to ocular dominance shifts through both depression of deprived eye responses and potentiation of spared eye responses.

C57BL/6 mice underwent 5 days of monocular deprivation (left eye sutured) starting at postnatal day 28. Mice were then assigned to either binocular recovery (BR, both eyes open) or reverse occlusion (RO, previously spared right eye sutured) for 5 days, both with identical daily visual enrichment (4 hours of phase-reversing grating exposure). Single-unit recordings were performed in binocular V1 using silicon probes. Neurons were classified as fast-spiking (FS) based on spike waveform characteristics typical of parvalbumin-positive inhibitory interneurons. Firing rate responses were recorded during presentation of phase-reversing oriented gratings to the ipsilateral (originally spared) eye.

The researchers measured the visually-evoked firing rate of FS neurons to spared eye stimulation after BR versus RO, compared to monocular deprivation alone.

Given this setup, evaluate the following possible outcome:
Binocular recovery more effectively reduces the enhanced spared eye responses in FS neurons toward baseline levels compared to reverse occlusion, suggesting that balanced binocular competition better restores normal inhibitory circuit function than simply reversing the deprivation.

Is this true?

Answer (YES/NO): YES